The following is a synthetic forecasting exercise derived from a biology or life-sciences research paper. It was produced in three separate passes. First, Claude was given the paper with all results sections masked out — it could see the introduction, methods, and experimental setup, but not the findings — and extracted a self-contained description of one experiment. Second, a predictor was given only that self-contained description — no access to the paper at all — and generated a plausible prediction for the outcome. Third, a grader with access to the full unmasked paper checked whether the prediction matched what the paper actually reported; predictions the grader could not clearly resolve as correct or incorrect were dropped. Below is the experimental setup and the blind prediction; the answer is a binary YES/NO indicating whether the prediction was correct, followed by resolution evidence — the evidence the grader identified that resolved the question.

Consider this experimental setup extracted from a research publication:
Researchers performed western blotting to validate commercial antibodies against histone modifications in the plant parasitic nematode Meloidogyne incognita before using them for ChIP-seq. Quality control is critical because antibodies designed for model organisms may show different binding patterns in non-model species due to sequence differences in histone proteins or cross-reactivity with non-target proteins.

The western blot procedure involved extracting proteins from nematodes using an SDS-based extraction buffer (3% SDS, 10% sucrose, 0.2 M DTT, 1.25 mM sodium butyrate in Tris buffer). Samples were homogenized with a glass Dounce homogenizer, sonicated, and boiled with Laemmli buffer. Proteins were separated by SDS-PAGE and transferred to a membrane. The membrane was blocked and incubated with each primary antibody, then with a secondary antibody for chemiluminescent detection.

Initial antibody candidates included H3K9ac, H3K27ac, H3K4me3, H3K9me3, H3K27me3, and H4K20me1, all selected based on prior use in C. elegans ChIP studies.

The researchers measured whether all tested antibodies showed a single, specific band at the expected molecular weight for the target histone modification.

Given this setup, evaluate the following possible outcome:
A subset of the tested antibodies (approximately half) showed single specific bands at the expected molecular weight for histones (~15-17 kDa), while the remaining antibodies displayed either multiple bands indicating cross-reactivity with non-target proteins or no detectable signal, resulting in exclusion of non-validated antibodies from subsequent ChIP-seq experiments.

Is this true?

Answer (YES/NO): NO